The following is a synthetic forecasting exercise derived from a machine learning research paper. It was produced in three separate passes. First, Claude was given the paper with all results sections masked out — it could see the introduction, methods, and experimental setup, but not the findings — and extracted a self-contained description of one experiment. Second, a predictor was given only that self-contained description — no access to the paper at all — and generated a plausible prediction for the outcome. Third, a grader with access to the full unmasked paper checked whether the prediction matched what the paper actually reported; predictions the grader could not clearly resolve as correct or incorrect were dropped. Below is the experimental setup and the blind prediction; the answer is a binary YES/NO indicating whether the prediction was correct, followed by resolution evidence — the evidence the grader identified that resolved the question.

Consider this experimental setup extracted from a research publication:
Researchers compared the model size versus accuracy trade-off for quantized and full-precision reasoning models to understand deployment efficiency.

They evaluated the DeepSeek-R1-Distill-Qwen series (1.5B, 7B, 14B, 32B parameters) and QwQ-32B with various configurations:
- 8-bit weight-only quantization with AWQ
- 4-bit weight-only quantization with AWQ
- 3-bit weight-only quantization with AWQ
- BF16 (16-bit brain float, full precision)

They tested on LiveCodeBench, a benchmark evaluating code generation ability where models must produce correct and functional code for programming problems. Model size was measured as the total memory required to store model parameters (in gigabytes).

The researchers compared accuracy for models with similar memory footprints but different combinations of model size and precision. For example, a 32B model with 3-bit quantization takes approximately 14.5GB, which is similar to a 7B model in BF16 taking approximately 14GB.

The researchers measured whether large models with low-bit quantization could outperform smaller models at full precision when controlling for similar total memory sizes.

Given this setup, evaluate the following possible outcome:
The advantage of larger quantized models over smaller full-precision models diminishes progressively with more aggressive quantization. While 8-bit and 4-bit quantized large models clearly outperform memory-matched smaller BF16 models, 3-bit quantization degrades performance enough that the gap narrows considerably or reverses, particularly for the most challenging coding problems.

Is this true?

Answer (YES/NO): NO